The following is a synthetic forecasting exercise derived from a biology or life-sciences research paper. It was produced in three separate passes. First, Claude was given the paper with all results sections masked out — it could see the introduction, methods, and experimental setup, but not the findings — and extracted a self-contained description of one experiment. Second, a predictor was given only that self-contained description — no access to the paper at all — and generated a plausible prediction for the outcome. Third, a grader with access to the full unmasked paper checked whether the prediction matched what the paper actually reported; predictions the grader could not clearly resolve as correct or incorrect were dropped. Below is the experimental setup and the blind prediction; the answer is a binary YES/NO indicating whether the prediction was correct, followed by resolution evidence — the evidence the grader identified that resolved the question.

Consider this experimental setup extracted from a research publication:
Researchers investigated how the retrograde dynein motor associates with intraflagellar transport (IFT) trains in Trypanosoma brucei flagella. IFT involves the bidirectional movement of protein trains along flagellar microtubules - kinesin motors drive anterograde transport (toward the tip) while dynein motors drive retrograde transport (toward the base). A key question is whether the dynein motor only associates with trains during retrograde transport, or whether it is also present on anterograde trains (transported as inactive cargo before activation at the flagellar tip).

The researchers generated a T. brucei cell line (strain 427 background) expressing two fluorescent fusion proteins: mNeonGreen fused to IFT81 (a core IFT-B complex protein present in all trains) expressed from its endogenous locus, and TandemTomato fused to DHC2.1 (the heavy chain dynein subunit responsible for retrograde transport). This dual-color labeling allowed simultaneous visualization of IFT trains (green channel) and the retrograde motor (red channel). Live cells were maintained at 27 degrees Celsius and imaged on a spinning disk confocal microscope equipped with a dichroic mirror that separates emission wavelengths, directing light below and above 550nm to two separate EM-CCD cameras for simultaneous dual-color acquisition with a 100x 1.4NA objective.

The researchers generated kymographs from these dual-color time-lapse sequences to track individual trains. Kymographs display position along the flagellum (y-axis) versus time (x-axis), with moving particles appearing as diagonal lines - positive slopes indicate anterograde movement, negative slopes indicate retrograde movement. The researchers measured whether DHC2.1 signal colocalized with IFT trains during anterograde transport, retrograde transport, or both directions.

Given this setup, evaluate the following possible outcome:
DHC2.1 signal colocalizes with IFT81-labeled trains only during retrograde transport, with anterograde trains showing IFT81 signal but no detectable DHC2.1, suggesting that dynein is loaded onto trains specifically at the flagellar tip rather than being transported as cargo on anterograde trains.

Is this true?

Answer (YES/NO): NO